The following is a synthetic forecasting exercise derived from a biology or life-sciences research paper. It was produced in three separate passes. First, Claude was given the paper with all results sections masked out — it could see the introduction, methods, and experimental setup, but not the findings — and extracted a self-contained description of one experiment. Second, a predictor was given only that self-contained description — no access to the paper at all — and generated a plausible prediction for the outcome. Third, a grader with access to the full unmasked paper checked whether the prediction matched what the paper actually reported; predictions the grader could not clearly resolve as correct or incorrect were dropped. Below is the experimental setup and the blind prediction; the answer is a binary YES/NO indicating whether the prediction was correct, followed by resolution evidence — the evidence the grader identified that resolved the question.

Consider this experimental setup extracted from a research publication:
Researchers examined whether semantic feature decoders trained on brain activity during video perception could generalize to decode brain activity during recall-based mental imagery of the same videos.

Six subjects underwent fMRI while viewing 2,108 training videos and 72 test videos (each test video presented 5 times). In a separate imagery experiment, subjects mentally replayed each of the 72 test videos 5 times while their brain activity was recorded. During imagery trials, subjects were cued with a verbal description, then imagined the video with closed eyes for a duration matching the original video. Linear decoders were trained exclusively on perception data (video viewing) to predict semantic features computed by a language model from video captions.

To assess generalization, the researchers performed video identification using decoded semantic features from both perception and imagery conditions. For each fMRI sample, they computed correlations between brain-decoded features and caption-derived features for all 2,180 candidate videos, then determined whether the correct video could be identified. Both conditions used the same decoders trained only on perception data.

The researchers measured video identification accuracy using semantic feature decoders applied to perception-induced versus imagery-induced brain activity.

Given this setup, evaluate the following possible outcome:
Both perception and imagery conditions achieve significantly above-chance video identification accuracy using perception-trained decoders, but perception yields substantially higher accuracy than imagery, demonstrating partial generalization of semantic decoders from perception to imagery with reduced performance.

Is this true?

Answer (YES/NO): YES